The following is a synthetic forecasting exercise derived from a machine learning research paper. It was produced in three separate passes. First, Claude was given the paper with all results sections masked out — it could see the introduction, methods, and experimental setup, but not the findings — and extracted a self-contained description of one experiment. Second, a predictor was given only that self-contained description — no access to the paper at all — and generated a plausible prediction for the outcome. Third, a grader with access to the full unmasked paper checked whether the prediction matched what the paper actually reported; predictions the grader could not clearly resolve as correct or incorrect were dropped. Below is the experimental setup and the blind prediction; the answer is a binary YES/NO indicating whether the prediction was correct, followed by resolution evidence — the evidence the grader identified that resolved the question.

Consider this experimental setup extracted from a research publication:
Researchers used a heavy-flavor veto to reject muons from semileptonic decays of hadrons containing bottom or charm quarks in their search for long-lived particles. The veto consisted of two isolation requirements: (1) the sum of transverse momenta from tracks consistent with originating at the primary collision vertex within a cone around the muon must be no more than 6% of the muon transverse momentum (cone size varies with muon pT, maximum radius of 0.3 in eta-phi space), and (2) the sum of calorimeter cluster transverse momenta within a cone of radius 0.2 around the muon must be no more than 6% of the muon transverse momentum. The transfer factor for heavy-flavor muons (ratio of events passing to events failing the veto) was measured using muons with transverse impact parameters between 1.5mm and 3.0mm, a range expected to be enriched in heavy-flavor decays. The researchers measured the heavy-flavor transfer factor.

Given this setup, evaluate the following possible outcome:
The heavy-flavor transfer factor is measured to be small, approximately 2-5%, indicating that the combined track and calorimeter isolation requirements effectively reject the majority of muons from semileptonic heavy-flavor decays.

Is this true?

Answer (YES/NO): NO